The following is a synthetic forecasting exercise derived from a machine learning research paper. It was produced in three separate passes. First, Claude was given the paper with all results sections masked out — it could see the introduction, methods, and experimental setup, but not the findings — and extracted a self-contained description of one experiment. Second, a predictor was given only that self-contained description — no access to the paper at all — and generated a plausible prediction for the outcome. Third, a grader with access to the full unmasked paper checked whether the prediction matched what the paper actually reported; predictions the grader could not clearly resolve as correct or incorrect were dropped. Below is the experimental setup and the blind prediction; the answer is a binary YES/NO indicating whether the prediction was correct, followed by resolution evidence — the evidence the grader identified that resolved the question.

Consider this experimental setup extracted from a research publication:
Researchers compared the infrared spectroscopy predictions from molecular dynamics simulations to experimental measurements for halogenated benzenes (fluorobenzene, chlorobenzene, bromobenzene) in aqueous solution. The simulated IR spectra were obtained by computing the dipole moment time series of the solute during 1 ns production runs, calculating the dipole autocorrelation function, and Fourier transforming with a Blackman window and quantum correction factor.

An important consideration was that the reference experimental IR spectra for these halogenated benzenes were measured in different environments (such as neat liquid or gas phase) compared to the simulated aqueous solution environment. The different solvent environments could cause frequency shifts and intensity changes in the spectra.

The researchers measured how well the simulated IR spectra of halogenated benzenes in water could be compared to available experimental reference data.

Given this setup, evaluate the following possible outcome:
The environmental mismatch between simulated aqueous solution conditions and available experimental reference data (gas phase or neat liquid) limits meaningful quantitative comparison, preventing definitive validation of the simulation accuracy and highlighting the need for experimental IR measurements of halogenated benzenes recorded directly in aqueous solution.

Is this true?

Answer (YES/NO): YES